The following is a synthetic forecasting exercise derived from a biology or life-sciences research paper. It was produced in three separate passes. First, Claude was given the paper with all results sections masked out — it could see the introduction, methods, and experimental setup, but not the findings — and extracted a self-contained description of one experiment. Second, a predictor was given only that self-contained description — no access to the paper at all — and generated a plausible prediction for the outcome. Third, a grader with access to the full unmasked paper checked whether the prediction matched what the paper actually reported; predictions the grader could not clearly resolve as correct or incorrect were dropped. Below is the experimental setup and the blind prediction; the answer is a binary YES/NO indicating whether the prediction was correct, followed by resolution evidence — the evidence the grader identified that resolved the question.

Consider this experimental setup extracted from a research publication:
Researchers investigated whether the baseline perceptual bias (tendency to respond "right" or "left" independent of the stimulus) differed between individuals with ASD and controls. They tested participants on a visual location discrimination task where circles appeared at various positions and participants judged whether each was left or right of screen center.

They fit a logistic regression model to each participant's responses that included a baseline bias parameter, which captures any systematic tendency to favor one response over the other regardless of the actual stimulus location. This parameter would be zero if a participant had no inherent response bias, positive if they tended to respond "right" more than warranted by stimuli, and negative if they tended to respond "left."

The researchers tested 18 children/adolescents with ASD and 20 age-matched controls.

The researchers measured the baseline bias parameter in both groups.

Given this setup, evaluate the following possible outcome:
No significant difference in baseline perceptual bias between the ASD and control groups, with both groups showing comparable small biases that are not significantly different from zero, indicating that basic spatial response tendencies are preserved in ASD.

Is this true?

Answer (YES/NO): NO